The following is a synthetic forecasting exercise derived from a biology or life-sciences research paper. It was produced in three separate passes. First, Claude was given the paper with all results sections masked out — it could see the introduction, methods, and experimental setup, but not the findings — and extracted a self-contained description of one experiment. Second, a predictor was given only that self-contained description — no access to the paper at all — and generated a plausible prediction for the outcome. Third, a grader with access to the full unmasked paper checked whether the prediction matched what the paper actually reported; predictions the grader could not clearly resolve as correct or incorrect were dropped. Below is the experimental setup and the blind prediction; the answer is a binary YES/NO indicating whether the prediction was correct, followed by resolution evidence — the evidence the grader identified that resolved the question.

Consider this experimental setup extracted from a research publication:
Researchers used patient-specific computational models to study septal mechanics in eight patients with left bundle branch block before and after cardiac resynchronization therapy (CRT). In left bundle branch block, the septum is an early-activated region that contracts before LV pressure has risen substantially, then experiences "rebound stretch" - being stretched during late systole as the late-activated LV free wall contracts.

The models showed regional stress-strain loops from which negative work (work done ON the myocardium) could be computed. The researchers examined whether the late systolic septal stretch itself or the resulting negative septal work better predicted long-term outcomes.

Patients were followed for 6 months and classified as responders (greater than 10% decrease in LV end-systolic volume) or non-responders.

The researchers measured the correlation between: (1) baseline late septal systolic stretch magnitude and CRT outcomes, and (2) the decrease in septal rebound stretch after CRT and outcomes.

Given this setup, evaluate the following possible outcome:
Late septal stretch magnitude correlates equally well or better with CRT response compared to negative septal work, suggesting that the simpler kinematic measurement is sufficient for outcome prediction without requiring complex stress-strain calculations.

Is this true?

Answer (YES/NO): NO